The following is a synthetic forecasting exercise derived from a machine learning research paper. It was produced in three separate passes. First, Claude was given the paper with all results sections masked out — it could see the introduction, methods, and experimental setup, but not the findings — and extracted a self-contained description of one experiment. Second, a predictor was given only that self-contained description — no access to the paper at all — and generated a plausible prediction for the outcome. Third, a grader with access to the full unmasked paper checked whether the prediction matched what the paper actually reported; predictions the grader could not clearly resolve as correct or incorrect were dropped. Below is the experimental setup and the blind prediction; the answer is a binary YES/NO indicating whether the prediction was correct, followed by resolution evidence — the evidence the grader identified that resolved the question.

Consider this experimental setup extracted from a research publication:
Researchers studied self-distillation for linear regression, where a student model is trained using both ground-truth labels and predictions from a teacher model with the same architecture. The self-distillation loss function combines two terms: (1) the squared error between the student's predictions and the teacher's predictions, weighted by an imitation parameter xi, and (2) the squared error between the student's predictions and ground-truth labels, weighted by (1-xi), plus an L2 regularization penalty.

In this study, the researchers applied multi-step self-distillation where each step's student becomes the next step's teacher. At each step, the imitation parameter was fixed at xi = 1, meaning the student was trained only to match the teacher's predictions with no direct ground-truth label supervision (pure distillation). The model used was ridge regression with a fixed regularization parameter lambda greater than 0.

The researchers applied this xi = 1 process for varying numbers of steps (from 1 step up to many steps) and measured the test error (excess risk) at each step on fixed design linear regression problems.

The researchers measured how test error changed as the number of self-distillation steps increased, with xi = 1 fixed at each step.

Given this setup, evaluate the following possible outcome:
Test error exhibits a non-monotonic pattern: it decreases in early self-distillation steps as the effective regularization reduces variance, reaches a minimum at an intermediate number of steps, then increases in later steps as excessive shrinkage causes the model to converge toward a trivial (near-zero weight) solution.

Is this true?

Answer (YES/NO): YES